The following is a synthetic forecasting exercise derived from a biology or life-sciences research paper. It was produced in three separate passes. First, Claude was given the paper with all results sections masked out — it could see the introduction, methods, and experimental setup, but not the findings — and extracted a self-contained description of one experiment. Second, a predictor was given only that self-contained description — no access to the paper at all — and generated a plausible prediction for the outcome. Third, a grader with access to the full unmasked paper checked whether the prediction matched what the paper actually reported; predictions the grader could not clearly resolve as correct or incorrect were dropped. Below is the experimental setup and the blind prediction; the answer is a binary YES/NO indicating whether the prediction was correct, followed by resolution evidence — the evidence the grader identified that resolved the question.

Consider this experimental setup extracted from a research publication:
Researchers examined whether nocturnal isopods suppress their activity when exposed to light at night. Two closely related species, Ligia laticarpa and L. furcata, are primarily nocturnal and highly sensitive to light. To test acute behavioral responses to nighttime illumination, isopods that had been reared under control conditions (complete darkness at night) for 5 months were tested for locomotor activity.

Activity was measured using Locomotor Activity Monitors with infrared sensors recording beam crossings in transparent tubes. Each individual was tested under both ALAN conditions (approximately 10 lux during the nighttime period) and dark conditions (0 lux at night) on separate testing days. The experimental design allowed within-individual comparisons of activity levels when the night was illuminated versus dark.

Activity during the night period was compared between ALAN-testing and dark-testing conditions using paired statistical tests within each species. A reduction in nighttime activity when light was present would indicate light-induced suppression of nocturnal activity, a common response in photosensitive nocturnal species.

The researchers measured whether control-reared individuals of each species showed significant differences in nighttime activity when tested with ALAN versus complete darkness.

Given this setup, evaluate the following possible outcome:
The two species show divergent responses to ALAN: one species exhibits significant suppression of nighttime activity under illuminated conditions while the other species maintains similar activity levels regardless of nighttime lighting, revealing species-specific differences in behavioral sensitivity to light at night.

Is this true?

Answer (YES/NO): NO